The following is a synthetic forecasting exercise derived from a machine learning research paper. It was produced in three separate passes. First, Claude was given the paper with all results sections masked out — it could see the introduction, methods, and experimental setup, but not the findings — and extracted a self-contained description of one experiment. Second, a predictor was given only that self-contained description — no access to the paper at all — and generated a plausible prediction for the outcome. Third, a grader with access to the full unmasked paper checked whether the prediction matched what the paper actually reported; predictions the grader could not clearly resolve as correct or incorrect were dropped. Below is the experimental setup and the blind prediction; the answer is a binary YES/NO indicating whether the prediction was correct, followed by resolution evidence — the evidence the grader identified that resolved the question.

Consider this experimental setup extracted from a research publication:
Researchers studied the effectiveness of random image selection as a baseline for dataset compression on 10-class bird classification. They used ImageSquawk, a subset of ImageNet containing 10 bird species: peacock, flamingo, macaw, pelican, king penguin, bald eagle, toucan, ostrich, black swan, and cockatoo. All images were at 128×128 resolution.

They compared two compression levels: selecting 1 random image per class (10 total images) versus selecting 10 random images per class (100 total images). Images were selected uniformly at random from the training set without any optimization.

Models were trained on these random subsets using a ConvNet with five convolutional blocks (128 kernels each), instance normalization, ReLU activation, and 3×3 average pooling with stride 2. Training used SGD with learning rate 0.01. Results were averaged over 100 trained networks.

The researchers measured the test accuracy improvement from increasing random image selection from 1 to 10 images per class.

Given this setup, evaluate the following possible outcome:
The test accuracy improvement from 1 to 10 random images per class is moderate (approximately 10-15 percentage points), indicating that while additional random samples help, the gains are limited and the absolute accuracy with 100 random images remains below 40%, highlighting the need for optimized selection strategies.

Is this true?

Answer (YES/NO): NO